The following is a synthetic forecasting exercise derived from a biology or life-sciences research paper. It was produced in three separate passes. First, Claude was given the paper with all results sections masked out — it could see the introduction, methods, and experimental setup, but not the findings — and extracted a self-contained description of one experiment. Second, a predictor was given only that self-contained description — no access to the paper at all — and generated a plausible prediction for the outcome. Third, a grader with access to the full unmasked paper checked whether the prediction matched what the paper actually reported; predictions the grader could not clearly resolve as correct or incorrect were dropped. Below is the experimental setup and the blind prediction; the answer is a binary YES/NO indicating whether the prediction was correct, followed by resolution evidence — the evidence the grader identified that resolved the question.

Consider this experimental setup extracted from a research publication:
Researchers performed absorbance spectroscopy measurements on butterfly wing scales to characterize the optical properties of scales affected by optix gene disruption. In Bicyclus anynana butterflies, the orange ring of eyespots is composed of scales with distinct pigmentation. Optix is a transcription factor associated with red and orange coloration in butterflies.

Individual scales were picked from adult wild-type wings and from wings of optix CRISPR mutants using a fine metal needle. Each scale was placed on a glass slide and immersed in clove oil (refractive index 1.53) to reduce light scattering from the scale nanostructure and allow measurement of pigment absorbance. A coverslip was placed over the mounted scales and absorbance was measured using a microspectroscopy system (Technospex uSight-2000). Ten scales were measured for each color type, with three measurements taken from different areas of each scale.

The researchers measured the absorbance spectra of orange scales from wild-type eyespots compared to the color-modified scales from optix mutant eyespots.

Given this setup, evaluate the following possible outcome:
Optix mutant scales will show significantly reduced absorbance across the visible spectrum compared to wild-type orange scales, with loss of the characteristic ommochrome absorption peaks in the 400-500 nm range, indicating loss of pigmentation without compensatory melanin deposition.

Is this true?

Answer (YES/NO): NO